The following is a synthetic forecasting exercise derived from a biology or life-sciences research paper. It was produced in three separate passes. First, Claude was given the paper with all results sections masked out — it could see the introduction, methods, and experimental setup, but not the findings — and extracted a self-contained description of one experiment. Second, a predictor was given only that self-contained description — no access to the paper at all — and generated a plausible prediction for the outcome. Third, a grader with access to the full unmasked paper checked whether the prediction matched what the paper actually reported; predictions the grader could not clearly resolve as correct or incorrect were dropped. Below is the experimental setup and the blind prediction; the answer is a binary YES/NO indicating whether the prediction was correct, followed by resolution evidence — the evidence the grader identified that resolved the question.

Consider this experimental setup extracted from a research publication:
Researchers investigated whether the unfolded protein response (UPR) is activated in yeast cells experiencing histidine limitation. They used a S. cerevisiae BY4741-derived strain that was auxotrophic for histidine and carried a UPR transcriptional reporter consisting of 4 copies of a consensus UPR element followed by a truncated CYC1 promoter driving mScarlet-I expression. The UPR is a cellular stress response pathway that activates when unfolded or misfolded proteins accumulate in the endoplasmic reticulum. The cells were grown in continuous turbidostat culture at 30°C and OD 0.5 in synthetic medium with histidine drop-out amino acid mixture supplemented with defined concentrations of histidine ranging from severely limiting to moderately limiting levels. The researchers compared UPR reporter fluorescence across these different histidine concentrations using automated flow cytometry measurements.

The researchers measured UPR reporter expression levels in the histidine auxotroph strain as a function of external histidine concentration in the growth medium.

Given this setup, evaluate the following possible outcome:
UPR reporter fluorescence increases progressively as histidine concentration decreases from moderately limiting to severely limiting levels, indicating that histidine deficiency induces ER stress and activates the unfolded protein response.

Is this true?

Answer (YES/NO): YES